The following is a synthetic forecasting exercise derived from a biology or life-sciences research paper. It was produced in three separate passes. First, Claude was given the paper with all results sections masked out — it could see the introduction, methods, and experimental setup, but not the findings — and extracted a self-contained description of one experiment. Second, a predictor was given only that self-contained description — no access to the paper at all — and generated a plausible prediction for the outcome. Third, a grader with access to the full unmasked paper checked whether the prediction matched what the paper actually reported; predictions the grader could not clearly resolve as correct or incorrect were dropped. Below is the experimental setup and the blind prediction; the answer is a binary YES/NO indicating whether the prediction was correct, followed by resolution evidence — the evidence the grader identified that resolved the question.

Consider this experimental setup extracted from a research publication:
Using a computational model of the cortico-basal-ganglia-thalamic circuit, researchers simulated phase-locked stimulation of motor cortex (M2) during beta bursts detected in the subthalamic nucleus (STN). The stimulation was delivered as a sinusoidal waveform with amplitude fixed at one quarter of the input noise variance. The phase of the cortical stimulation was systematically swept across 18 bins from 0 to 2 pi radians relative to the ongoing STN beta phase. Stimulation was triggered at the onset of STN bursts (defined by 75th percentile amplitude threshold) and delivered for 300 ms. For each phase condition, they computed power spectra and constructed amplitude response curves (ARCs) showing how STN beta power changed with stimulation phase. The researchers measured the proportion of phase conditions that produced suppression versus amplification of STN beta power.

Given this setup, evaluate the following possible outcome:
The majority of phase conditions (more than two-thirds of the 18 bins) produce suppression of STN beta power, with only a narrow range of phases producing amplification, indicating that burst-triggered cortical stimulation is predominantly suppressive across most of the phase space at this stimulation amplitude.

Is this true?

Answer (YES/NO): NO